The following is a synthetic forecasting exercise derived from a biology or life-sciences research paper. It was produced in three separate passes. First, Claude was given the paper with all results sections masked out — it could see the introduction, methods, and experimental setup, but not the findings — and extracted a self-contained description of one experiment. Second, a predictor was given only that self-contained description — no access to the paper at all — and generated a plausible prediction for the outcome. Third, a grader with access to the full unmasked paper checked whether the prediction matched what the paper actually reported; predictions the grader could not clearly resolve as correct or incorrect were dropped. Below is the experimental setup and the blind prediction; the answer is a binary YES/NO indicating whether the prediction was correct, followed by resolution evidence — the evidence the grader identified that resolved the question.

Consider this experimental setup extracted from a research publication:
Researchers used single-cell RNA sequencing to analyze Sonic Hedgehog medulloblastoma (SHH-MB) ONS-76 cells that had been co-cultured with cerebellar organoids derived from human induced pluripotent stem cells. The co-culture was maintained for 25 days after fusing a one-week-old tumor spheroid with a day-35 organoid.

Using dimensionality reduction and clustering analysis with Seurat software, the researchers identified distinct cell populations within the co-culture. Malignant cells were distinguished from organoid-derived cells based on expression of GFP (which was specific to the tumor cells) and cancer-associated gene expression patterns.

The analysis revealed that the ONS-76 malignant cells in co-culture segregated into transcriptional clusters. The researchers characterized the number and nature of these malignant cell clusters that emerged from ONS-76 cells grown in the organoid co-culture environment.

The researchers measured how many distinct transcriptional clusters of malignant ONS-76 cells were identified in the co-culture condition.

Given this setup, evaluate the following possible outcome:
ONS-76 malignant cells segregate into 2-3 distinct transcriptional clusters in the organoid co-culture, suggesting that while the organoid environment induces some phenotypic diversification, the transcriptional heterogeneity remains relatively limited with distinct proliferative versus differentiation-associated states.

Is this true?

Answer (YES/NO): YES